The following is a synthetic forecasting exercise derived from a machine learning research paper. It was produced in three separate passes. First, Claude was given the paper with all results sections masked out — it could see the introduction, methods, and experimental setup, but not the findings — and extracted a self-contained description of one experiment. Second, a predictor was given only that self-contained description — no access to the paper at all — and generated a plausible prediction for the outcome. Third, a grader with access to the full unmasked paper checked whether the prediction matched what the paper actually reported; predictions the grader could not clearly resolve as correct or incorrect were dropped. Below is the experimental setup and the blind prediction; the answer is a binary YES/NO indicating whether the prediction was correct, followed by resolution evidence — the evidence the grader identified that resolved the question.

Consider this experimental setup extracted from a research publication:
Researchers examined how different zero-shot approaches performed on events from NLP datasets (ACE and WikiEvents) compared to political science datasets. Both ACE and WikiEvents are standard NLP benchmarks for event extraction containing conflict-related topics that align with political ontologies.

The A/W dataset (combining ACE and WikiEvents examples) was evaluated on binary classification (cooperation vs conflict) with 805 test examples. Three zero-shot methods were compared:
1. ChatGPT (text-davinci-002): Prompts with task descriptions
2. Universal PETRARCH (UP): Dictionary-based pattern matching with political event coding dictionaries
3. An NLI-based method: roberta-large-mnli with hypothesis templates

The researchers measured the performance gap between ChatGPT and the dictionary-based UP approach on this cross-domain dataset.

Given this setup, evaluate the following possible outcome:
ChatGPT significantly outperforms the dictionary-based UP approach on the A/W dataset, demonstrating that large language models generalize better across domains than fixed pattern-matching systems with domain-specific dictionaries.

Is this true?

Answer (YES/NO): YES